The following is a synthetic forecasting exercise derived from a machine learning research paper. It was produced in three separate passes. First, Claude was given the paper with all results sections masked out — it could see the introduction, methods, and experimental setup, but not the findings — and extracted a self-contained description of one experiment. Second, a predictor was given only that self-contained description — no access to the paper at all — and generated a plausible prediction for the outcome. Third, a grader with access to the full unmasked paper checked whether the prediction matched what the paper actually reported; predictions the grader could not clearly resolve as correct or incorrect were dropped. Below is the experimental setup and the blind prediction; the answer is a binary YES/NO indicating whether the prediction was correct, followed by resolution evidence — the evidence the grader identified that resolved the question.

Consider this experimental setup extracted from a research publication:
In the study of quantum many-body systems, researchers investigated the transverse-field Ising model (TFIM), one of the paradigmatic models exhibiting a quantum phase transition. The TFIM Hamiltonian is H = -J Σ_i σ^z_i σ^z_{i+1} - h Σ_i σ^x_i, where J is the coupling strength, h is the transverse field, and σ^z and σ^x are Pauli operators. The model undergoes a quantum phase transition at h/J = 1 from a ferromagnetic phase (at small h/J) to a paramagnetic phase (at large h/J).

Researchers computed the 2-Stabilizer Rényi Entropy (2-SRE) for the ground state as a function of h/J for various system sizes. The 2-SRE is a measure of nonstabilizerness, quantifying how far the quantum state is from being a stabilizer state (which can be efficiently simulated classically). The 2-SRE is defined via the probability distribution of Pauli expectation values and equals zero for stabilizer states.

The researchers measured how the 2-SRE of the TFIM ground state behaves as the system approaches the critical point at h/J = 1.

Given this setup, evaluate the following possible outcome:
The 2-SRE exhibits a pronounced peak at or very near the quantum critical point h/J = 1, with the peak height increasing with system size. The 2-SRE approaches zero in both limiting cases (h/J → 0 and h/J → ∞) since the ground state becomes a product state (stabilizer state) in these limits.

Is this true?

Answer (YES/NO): YES